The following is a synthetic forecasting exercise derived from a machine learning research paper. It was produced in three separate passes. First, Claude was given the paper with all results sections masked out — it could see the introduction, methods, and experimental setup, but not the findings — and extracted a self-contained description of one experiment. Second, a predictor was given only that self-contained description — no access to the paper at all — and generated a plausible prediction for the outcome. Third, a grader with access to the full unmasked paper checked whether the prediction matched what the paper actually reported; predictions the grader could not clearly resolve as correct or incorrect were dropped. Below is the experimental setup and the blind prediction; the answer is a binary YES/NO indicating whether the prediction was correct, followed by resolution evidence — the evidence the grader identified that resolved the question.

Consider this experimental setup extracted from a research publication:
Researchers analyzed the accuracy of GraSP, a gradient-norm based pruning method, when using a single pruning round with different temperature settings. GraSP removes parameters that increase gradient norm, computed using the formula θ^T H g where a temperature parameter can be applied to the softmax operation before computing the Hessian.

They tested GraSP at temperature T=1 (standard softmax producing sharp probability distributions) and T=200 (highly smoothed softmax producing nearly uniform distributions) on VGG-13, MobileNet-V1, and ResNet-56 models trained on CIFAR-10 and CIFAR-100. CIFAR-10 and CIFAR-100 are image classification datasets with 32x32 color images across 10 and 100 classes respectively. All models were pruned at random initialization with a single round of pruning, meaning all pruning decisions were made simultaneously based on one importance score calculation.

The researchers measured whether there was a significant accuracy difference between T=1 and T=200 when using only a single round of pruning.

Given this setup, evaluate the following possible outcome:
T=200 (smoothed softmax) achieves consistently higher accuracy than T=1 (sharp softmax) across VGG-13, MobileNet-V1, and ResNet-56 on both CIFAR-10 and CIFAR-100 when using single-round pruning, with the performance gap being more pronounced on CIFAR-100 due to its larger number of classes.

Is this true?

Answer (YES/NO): NO